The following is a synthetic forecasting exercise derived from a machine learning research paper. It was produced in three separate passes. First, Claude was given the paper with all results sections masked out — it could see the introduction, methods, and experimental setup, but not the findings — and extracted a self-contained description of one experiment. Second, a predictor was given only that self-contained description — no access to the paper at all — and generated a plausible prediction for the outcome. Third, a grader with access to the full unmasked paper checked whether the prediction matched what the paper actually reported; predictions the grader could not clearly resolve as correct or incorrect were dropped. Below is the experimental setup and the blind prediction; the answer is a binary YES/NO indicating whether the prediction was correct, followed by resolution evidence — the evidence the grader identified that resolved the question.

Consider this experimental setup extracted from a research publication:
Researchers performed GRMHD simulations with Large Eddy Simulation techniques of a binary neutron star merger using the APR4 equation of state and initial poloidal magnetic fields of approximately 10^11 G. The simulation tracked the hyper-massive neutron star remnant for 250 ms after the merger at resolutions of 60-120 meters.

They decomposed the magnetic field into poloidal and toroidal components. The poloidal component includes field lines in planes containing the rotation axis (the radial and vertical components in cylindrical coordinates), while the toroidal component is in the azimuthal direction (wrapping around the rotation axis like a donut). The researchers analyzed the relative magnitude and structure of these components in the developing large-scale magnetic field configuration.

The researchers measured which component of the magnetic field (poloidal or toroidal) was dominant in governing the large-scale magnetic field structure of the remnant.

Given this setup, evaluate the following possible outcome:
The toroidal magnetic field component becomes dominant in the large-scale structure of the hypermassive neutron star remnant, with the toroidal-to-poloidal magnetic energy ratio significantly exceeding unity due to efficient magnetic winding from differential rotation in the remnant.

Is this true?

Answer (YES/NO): YES